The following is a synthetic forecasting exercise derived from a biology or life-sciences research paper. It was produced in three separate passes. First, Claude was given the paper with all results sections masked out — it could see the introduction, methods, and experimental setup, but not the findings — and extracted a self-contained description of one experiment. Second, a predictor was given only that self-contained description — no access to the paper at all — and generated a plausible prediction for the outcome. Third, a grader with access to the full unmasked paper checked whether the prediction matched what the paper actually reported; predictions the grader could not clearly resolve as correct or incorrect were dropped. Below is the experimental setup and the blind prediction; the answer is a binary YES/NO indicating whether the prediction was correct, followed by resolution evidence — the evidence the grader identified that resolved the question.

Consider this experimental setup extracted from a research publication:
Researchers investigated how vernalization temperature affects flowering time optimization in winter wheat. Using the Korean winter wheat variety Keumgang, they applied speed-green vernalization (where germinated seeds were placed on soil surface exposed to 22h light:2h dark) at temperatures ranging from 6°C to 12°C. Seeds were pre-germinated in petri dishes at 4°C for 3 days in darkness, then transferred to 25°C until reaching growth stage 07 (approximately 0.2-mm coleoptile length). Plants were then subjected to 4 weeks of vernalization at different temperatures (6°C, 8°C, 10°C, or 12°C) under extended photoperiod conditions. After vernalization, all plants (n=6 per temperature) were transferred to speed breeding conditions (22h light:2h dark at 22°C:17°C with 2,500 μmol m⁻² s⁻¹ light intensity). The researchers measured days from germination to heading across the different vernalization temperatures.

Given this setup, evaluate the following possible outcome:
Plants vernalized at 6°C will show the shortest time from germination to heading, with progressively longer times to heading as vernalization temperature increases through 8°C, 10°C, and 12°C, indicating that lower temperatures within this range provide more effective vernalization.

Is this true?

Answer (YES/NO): NO